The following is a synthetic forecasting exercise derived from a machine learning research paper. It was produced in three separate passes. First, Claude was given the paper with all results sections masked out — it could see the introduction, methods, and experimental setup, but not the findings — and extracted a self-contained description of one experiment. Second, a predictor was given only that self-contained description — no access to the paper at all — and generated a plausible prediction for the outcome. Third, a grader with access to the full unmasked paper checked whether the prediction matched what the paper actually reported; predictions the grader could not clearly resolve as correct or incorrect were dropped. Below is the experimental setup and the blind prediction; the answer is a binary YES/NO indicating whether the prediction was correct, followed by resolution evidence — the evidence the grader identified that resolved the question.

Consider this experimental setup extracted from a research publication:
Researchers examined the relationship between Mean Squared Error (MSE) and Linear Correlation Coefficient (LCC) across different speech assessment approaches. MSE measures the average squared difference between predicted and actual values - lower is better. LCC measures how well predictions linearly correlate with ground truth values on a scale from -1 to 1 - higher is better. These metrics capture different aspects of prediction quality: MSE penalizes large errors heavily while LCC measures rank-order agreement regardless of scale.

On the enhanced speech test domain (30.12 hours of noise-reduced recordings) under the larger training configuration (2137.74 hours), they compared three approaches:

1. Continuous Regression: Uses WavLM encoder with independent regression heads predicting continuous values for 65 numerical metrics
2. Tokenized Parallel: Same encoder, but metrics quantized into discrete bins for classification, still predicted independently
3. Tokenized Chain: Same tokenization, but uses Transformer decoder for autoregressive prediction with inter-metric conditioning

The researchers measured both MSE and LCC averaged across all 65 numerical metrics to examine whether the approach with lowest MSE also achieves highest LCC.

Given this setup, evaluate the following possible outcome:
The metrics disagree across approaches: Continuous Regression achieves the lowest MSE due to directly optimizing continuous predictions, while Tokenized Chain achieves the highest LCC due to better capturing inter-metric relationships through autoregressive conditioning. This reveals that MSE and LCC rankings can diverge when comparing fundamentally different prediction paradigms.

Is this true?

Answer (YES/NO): NO